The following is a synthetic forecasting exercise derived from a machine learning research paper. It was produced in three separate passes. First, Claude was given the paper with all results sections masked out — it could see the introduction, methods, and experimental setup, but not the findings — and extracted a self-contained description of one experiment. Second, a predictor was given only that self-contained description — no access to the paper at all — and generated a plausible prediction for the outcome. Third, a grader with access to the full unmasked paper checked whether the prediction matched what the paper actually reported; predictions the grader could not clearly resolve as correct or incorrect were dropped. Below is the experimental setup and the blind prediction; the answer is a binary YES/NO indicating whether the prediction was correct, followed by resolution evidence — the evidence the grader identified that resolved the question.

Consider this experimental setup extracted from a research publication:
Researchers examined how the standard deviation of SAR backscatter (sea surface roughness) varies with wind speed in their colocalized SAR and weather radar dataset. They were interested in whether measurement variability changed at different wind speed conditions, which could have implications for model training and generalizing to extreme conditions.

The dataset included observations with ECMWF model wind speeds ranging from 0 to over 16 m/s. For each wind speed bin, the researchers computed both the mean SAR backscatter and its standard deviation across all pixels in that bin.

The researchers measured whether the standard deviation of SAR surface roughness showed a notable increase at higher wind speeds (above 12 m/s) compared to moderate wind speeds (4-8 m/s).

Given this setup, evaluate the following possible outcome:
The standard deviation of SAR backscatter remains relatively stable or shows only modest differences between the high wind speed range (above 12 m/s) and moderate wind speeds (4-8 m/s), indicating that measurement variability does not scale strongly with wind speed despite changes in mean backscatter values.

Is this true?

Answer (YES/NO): NO